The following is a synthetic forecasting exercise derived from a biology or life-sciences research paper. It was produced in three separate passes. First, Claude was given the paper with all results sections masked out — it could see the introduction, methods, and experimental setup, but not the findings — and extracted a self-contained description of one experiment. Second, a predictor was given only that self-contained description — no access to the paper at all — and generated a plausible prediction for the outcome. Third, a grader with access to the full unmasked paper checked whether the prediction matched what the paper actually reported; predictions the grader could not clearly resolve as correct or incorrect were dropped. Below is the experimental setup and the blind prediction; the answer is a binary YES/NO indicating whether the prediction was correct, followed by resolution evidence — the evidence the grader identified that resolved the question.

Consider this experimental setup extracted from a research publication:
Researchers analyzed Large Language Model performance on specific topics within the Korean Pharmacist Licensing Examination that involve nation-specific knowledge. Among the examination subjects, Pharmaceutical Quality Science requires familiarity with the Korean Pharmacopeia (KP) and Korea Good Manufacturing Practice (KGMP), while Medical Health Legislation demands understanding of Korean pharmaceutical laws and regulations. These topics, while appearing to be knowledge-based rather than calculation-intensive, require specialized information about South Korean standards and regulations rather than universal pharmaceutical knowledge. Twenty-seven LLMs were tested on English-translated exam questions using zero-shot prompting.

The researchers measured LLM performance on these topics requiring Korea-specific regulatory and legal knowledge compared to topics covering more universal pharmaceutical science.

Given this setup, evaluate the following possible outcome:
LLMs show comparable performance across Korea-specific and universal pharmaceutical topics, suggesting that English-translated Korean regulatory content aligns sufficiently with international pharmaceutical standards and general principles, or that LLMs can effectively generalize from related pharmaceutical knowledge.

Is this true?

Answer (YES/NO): NO